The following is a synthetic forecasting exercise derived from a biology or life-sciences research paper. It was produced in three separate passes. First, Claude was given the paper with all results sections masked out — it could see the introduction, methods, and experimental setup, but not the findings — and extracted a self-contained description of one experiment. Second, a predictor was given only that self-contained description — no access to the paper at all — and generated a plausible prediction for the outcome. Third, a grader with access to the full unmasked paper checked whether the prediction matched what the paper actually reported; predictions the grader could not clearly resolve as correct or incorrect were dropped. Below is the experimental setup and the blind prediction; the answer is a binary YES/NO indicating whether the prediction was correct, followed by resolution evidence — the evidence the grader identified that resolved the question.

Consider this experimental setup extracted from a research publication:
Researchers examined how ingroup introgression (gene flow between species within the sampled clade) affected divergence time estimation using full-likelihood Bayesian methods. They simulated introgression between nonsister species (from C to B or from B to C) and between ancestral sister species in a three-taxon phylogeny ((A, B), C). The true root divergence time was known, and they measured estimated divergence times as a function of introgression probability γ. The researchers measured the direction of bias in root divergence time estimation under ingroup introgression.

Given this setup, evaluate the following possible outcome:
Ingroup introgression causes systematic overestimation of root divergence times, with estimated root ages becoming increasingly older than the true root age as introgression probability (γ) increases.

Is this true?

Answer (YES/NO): NO